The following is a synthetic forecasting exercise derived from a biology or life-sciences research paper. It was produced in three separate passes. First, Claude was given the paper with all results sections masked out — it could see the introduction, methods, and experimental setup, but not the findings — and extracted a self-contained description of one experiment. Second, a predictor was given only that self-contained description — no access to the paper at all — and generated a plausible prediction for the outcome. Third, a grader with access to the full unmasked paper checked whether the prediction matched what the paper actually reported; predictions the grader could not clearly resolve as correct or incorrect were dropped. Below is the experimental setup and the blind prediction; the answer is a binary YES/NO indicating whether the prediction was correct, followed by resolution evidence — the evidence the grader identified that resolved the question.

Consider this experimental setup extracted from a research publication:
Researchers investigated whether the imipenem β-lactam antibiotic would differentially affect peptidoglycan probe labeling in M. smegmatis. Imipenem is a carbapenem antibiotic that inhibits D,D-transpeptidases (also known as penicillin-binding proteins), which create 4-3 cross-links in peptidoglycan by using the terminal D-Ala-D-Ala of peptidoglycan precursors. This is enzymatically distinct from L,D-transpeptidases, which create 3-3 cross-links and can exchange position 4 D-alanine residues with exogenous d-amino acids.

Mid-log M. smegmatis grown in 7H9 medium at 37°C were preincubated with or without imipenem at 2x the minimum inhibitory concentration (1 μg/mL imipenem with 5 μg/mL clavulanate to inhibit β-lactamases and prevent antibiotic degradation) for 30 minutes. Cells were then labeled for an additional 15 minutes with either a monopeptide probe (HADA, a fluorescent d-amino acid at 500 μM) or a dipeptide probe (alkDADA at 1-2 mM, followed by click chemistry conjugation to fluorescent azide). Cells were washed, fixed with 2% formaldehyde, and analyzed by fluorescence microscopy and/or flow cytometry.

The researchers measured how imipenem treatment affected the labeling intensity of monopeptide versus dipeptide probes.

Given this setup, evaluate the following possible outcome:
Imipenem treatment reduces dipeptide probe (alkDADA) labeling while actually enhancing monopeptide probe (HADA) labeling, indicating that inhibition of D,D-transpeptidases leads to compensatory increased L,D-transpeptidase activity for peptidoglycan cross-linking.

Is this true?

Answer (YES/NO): NO